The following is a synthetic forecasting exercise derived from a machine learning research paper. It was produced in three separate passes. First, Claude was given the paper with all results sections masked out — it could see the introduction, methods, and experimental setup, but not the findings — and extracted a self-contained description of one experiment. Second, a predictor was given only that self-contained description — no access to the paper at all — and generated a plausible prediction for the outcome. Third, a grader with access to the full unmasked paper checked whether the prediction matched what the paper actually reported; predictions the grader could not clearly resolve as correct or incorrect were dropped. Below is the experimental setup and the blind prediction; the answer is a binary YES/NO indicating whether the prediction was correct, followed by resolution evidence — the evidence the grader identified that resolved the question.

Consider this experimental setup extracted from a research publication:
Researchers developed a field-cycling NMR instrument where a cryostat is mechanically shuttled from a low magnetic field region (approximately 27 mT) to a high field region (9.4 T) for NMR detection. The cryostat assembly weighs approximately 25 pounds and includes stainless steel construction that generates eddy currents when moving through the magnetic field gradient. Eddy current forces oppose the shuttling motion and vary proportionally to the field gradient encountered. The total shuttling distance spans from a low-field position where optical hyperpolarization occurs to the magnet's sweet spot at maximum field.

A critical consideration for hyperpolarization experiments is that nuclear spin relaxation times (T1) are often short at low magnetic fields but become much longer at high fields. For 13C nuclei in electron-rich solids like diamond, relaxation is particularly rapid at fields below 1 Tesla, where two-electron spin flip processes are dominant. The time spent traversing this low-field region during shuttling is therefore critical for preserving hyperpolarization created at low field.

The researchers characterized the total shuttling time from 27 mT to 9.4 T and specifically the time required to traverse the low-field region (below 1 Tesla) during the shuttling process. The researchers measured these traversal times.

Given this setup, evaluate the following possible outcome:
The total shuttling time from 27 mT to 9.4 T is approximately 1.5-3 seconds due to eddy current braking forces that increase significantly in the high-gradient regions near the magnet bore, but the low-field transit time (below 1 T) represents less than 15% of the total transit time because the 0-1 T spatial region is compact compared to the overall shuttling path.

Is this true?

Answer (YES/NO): NO